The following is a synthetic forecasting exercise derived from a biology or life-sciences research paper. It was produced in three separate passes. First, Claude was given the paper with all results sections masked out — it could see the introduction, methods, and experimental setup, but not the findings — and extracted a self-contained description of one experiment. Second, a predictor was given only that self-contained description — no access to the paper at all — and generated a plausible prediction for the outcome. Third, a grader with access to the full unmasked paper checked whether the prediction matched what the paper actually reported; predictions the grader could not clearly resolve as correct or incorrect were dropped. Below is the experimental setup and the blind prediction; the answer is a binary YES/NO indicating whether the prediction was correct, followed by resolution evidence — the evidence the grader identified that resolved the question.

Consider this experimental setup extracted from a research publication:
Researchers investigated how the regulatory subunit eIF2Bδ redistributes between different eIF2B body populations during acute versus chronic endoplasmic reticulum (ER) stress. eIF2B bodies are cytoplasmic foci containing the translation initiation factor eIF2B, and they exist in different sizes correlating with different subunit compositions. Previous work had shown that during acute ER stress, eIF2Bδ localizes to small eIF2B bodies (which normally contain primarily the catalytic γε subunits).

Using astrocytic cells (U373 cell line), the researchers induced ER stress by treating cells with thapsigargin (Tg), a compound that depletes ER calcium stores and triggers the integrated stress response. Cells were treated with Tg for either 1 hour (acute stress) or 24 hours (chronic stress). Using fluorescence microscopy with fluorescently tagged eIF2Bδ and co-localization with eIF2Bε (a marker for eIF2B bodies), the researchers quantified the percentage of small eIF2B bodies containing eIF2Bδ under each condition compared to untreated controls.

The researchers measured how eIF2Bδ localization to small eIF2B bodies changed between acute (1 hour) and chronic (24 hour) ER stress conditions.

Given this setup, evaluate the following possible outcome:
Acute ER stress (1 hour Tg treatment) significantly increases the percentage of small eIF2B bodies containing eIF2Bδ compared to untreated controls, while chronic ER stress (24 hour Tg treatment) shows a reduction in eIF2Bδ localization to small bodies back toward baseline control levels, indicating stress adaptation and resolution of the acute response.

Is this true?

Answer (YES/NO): YES